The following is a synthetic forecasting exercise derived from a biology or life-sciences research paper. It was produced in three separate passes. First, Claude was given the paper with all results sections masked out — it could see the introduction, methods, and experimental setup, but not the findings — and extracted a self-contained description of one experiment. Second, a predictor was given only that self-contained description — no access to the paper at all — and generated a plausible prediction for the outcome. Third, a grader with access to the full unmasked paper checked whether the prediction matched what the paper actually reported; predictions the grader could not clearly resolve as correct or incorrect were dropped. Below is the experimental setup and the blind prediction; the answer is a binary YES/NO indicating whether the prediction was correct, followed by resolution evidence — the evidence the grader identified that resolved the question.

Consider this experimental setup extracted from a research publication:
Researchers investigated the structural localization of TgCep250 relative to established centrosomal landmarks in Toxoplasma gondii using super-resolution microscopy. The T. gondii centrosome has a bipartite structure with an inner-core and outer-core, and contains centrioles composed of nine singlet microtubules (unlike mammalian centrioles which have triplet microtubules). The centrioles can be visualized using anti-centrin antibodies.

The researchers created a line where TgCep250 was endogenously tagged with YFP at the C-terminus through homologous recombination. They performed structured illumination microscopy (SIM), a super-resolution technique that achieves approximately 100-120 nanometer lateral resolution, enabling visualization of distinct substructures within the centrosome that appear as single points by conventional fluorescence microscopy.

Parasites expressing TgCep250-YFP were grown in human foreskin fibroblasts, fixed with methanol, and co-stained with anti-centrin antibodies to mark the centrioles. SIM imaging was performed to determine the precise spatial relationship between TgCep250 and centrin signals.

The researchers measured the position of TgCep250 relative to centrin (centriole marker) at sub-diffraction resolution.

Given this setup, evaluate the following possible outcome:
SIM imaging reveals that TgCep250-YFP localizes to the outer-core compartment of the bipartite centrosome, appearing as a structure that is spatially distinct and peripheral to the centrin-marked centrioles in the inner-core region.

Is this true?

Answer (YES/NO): NO